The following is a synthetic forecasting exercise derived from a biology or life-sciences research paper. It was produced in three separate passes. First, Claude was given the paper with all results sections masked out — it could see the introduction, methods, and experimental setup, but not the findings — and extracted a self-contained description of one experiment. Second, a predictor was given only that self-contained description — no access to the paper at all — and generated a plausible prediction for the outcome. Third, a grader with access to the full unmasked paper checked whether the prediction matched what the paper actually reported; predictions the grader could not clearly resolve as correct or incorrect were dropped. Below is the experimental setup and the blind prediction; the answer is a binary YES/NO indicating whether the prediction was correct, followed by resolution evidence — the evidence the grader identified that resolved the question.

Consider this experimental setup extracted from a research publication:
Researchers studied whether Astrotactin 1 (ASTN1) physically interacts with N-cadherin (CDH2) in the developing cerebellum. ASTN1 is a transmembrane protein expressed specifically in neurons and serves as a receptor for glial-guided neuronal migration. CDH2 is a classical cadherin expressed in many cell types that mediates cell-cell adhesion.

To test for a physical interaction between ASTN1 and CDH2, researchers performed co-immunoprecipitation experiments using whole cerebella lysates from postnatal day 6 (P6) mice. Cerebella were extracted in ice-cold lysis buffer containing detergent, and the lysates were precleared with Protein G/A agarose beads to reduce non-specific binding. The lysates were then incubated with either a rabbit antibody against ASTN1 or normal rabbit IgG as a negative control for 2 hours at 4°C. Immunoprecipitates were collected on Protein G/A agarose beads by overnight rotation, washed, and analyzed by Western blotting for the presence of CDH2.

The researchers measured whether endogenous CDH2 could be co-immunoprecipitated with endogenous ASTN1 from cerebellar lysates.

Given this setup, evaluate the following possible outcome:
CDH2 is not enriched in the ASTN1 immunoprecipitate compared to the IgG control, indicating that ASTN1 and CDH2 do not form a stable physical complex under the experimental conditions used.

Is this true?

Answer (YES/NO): NO